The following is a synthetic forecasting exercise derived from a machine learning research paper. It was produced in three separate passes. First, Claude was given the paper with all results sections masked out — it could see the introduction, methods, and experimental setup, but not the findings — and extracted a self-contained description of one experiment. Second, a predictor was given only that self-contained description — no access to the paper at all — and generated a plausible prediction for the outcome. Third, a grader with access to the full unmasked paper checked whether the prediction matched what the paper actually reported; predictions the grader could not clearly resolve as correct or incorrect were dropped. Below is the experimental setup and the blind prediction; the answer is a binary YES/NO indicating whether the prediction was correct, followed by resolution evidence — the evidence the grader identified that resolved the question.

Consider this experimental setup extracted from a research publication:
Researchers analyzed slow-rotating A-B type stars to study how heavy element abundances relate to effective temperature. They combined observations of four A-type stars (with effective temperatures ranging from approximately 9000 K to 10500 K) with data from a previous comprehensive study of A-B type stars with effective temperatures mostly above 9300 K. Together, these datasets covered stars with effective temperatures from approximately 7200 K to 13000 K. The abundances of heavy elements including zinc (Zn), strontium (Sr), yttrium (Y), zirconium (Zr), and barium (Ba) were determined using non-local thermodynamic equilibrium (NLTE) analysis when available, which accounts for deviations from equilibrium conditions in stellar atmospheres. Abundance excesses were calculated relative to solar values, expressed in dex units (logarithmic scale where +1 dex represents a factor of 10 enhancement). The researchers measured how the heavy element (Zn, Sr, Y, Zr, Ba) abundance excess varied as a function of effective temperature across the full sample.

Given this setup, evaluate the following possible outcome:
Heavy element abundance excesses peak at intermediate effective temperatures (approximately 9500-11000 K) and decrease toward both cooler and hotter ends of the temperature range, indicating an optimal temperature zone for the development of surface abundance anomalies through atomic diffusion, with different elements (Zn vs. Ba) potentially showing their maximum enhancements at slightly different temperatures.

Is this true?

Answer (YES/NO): YES